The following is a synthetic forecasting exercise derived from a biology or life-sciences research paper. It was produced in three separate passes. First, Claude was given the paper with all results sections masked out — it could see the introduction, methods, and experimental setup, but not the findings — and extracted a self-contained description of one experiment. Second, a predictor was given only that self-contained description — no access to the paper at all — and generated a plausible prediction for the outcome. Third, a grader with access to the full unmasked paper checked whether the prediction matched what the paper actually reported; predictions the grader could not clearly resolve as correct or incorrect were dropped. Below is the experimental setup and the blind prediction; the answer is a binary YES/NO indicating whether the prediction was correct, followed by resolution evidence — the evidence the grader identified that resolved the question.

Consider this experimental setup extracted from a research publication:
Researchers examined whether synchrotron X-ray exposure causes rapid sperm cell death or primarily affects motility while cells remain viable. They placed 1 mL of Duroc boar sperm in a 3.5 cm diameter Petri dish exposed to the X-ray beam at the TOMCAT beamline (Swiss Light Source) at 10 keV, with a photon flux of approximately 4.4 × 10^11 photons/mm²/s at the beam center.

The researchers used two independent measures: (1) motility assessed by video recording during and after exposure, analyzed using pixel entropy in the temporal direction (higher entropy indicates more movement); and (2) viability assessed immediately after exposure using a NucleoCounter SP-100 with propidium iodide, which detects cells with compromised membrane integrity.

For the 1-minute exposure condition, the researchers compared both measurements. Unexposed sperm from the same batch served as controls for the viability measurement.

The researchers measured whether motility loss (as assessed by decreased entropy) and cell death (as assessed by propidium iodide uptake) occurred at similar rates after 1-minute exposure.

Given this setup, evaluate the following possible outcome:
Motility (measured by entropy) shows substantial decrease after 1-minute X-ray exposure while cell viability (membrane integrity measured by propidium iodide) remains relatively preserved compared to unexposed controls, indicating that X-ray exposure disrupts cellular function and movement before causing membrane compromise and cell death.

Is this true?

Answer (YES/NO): NO